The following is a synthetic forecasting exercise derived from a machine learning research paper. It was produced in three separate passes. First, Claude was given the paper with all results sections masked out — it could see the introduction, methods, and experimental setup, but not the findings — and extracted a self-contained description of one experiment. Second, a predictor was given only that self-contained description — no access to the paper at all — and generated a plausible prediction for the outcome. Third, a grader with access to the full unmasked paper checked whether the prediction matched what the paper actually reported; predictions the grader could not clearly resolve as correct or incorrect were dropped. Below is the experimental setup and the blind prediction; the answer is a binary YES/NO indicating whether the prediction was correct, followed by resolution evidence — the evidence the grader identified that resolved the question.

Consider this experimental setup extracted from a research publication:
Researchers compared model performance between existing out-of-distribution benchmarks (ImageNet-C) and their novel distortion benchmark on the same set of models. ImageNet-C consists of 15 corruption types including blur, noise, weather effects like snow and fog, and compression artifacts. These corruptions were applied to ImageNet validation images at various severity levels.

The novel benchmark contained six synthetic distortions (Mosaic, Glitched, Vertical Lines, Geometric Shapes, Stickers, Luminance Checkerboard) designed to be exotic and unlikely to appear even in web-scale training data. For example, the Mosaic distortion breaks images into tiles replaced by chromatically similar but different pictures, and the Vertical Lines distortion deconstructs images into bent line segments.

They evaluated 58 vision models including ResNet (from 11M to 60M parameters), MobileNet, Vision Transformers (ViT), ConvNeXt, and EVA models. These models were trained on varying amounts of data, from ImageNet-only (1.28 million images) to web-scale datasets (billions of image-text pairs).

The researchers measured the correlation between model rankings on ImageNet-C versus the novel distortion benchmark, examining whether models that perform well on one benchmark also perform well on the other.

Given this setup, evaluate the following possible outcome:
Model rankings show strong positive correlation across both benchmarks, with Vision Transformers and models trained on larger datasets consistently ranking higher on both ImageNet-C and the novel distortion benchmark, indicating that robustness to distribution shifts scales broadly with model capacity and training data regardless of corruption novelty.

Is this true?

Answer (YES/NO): NO